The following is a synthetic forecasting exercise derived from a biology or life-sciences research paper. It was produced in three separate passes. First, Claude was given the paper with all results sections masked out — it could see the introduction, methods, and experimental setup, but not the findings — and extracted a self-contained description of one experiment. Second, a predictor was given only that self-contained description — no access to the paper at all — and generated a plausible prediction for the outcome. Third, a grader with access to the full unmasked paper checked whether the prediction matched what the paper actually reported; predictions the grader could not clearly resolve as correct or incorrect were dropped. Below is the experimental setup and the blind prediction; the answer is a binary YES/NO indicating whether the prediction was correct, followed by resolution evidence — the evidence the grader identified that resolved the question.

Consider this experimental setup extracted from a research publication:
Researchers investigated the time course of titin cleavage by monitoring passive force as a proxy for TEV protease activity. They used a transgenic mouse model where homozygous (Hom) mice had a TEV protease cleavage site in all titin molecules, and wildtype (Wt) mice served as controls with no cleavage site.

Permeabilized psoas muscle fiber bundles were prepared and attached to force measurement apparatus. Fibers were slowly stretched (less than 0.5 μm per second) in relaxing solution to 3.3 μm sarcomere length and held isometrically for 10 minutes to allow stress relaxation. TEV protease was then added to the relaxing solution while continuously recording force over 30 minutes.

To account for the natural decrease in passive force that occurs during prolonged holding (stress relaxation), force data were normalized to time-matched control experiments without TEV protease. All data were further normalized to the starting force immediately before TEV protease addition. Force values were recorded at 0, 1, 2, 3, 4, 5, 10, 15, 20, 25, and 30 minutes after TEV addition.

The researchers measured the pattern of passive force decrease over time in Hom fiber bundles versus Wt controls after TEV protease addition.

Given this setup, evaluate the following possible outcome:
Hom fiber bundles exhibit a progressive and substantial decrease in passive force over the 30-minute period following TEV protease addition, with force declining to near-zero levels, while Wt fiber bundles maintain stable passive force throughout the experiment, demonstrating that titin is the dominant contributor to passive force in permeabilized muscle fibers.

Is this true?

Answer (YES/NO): NO